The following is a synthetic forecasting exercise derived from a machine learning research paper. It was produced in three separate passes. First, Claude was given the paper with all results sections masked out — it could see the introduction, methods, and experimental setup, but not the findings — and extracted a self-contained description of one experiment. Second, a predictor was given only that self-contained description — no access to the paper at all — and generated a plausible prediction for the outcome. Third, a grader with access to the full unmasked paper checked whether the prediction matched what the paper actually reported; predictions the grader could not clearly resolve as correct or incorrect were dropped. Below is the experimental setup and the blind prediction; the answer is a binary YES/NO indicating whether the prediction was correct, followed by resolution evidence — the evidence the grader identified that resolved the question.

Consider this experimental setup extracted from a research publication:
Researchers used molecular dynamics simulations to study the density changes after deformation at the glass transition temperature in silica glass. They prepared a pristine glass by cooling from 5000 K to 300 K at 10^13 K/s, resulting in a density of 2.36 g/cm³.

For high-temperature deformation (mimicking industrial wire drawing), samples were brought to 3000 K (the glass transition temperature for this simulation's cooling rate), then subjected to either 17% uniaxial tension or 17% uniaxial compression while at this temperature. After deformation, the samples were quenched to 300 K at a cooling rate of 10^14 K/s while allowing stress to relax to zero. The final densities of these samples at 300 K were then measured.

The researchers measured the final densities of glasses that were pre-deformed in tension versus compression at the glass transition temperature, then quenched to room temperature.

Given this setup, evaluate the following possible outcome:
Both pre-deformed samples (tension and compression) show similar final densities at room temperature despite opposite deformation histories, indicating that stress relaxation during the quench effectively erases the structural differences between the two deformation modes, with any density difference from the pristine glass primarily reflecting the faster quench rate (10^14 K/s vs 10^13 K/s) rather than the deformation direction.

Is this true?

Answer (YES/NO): NO